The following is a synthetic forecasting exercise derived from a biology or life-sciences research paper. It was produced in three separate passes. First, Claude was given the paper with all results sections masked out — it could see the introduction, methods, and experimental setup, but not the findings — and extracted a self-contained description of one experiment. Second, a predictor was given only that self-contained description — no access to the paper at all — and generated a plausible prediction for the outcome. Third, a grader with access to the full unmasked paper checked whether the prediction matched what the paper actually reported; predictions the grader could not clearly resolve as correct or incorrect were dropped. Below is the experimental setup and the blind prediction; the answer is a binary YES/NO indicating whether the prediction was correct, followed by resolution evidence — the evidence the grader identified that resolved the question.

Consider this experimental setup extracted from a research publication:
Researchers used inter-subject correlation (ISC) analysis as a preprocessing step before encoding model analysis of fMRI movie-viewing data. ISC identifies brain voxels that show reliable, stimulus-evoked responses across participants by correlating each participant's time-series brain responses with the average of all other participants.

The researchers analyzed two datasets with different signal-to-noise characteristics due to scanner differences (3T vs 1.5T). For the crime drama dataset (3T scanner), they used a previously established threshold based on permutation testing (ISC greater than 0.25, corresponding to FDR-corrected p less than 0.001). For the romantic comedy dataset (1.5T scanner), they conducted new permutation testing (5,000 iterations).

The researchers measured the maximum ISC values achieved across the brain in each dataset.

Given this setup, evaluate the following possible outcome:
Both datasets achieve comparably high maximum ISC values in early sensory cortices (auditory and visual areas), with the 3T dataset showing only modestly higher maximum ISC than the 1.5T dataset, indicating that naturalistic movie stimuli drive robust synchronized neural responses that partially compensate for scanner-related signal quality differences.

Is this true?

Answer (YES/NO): NO